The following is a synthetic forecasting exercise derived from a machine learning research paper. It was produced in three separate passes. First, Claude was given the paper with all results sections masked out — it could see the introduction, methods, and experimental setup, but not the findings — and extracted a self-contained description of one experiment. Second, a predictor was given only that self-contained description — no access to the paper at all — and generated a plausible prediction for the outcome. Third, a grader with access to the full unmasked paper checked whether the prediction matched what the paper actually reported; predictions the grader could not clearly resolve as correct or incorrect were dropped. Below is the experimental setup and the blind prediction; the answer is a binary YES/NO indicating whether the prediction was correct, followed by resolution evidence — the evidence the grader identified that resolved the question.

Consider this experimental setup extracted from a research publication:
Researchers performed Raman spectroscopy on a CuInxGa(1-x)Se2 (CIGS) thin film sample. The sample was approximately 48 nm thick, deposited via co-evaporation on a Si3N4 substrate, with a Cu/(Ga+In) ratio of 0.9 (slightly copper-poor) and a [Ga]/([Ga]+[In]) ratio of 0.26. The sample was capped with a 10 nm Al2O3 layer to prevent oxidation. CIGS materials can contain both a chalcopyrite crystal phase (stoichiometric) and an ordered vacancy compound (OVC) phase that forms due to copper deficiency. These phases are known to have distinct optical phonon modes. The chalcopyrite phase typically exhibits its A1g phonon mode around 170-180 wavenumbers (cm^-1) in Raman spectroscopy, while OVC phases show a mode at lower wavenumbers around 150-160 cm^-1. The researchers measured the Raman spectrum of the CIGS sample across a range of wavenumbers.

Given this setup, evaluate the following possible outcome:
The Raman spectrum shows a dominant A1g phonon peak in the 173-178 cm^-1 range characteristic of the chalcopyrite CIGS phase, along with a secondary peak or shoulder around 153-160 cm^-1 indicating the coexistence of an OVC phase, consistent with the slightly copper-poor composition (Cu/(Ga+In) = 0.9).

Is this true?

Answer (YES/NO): YES